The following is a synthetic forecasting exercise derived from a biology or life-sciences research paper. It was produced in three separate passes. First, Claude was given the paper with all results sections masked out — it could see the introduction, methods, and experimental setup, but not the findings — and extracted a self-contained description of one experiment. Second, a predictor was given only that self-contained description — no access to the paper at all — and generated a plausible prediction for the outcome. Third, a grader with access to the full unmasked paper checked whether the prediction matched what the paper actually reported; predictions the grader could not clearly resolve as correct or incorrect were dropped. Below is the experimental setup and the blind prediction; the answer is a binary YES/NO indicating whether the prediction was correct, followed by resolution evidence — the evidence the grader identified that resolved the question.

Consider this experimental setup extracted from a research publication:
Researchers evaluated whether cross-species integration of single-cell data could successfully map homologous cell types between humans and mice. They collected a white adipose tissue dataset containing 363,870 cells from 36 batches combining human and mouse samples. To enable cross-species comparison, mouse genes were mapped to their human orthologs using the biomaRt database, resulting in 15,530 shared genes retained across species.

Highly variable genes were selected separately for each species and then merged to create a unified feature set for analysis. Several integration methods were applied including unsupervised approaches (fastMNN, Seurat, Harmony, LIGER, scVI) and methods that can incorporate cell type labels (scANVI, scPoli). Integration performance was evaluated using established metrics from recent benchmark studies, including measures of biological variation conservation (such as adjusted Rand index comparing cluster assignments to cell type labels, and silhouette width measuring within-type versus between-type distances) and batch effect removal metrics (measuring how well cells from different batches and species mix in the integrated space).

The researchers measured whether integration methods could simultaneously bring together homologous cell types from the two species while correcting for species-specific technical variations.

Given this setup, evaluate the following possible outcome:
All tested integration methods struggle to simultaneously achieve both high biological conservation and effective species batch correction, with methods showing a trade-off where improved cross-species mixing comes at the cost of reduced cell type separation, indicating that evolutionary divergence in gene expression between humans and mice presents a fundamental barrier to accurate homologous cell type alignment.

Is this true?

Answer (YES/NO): NO